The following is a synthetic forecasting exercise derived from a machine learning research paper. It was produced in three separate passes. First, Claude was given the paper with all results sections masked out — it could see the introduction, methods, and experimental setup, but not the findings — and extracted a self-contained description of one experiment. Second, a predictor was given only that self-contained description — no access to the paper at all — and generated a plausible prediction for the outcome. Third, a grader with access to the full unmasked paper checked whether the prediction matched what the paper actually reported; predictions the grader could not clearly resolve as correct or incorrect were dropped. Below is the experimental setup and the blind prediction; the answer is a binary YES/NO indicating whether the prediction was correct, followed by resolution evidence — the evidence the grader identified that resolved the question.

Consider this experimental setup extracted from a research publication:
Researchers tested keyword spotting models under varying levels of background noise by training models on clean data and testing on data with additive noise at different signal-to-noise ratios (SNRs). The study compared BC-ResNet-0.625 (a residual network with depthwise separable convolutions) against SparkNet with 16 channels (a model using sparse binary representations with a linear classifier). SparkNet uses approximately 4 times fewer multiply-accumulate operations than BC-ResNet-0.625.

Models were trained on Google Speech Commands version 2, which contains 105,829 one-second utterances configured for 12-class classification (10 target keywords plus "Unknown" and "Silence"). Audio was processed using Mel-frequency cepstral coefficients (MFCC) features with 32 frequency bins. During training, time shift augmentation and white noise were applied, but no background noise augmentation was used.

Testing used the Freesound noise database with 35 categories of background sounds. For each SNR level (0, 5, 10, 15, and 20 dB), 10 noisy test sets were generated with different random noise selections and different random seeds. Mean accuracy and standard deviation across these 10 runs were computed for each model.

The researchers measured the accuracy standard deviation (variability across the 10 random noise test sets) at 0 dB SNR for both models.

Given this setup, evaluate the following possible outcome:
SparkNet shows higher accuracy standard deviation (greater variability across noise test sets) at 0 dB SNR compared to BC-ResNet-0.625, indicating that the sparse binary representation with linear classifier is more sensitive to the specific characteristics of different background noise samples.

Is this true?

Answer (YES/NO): NO